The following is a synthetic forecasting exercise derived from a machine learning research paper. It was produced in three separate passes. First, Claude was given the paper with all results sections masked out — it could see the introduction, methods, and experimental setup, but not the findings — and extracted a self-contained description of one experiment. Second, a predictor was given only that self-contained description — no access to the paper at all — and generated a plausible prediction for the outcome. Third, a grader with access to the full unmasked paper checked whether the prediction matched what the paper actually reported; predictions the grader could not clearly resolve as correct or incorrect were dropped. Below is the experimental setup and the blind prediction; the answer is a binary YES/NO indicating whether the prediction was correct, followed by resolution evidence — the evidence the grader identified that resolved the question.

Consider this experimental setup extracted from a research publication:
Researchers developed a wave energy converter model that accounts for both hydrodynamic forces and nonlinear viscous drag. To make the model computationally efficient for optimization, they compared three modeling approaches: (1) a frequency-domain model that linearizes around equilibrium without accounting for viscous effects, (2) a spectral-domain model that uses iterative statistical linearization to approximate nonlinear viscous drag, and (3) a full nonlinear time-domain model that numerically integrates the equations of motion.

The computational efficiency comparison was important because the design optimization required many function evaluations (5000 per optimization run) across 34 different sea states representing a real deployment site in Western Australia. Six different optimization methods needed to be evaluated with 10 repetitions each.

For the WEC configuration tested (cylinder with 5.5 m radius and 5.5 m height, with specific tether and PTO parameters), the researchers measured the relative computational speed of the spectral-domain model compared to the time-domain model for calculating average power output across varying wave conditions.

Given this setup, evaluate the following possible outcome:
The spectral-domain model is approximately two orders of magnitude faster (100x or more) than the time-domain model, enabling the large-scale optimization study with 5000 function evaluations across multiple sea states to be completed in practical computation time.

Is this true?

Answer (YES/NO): YES